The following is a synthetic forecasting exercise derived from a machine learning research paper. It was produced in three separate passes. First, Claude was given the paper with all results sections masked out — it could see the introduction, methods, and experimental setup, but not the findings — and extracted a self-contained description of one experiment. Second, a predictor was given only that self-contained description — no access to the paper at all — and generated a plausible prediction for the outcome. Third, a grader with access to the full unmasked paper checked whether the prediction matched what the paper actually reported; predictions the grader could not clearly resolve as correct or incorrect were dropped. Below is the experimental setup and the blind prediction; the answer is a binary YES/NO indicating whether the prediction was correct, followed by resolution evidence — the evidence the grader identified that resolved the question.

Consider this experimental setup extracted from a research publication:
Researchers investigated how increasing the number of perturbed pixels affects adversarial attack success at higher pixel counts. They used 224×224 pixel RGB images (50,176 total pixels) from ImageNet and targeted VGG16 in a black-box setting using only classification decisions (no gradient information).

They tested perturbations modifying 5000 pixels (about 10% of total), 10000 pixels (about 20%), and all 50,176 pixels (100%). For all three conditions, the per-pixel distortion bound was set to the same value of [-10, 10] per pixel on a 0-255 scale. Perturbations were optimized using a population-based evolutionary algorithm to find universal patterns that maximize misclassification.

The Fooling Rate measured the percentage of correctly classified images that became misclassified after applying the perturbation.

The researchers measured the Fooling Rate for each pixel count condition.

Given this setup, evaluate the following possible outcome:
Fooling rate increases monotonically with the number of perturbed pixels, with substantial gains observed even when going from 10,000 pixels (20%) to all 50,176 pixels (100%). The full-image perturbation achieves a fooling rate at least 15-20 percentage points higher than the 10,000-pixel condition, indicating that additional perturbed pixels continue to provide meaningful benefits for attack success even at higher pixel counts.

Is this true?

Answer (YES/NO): YES